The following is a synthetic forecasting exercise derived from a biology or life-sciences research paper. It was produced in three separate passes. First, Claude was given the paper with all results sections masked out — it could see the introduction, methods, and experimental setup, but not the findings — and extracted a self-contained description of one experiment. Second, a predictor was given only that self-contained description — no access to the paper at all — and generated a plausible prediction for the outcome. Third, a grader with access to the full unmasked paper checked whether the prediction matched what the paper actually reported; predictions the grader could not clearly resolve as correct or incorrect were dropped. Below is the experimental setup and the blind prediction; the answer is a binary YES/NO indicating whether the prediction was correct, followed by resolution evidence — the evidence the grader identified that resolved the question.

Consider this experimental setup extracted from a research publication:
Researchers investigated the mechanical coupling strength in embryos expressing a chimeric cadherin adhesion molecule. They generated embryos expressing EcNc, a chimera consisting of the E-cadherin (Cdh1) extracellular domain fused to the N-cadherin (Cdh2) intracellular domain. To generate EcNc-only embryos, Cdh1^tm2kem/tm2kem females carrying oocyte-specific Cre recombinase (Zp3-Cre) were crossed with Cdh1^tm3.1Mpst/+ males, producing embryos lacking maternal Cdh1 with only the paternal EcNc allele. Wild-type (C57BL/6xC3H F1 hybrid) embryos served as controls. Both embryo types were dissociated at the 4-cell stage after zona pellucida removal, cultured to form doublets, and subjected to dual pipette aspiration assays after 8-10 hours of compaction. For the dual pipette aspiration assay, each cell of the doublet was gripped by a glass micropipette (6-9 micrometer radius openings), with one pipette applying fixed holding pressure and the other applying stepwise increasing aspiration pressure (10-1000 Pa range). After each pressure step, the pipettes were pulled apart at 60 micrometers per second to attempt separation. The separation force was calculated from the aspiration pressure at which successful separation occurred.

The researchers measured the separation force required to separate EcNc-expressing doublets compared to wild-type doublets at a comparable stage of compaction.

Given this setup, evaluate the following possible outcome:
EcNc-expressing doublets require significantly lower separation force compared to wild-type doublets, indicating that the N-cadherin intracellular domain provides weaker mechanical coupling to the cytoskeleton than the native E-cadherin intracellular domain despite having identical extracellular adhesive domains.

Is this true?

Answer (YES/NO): YES